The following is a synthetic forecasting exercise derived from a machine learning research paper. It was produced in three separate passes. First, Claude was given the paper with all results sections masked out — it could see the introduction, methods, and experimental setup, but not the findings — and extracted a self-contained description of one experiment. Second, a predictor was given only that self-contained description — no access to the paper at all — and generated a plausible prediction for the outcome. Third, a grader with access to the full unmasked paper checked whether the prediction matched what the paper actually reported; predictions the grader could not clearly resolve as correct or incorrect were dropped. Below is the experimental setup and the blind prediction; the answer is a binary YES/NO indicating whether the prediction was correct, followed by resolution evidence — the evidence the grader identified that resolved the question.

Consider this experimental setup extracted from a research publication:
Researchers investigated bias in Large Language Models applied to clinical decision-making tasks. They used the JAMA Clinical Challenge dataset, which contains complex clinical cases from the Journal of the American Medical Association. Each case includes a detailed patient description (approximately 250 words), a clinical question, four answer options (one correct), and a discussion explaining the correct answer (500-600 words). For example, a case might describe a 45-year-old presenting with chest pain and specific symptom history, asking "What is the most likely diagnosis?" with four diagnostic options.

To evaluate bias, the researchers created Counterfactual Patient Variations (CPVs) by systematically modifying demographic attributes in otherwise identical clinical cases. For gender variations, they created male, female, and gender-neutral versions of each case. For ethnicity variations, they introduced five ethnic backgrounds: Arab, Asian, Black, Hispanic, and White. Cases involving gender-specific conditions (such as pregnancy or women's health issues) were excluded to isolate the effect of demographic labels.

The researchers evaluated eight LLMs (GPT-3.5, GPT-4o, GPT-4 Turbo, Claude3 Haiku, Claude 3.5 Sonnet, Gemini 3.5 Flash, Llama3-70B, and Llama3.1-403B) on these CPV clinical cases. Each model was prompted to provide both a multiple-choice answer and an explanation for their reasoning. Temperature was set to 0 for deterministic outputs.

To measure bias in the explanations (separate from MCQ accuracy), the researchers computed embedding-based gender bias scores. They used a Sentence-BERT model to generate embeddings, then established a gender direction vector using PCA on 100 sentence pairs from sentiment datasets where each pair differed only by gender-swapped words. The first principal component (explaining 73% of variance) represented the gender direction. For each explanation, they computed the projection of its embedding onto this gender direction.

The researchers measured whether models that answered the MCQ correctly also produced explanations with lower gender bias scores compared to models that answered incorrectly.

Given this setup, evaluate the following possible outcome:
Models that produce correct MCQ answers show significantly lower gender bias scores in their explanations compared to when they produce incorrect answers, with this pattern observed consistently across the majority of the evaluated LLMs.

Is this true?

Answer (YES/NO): NO